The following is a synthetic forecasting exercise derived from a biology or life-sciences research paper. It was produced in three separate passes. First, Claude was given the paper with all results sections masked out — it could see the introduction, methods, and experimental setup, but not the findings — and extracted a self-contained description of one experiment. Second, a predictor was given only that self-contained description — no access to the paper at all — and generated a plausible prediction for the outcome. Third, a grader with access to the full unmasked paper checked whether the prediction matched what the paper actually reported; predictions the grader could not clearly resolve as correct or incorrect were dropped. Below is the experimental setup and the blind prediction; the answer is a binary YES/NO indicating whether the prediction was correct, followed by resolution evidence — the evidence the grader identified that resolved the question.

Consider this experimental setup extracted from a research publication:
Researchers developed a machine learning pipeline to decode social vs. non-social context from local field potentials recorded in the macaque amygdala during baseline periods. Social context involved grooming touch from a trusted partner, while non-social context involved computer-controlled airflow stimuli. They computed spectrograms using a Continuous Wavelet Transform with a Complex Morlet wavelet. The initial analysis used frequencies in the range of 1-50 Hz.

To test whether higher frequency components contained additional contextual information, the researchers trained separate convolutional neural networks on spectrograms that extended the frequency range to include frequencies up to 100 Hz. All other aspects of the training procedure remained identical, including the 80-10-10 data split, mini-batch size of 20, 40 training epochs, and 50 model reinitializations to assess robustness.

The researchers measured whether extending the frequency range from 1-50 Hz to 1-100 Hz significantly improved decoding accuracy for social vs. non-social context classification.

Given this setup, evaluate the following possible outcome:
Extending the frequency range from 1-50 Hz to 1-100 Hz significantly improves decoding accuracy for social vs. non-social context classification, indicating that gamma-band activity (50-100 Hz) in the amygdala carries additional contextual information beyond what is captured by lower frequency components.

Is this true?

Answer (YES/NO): NO